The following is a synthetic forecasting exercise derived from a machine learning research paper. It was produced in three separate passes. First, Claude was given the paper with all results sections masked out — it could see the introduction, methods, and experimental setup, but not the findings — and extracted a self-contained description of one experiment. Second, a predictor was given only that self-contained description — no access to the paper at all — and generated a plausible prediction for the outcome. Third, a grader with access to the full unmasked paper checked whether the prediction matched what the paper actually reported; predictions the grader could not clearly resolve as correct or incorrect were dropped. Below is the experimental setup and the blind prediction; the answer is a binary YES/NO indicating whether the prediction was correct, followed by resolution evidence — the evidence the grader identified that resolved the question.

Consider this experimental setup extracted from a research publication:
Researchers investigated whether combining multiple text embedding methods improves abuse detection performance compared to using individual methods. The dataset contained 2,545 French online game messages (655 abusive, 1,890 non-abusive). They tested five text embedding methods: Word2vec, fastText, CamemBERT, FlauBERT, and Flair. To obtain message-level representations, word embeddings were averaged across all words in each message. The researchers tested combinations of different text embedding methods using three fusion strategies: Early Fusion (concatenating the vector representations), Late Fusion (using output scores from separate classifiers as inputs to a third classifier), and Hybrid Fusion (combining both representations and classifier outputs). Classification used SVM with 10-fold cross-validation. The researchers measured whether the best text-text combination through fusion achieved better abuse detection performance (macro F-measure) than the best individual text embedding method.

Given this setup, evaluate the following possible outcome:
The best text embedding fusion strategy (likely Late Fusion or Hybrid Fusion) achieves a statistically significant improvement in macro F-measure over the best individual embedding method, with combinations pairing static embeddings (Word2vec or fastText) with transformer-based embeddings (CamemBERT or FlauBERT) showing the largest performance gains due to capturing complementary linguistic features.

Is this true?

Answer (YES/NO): NO